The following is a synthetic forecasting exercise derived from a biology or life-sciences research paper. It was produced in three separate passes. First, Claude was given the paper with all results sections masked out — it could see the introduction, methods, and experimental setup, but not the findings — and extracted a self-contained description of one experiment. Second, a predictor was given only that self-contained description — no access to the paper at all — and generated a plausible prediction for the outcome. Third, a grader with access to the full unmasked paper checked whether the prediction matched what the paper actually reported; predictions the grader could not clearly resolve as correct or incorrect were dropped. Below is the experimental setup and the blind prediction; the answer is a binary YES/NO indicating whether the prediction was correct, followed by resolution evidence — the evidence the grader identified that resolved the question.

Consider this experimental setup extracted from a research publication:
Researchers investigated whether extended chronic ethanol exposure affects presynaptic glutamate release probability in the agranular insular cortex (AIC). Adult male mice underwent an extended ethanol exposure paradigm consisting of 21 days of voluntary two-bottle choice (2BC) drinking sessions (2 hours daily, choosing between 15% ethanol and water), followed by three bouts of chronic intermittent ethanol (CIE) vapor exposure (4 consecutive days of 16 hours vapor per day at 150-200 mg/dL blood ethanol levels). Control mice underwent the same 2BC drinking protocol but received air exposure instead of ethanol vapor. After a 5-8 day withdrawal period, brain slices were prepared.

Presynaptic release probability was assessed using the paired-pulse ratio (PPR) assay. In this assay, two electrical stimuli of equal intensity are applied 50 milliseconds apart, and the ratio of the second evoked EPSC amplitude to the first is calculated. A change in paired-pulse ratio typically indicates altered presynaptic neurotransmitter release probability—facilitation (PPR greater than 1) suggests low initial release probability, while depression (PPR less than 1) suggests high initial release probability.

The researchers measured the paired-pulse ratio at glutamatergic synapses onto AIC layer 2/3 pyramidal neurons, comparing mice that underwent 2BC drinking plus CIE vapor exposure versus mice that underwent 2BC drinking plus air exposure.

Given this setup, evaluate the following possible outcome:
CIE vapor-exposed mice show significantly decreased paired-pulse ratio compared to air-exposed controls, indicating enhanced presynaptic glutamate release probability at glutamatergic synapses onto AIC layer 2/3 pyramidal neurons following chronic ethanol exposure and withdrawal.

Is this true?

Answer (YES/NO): NO